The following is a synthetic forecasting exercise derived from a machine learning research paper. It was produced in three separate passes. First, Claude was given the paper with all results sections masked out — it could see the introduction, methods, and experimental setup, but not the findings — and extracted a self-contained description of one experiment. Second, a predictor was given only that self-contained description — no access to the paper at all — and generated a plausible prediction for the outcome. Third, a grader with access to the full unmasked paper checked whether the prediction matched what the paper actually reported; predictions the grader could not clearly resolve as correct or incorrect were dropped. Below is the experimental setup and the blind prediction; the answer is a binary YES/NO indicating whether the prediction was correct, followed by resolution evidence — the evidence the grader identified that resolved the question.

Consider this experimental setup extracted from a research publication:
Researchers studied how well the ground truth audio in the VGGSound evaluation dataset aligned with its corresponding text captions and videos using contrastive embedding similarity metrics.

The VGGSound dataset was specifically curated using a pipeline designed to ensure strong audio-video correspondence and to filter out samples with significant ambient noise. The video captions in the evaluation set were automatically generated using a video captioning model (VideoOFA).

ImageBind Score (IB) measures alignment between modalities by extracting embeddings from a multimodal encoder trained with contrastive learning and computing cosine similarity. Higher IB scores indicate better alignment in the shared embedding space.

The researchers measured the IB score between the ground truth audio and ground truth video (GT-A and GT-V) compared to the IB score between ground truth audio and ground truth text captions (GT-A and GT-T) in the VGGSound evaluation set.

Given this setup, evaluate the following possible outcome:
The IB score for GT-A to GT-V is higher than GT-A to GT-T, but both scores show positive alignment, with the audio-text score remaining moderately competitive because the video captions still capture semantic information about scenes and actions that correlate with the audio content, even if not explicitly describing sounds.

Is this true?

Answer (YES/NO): YES